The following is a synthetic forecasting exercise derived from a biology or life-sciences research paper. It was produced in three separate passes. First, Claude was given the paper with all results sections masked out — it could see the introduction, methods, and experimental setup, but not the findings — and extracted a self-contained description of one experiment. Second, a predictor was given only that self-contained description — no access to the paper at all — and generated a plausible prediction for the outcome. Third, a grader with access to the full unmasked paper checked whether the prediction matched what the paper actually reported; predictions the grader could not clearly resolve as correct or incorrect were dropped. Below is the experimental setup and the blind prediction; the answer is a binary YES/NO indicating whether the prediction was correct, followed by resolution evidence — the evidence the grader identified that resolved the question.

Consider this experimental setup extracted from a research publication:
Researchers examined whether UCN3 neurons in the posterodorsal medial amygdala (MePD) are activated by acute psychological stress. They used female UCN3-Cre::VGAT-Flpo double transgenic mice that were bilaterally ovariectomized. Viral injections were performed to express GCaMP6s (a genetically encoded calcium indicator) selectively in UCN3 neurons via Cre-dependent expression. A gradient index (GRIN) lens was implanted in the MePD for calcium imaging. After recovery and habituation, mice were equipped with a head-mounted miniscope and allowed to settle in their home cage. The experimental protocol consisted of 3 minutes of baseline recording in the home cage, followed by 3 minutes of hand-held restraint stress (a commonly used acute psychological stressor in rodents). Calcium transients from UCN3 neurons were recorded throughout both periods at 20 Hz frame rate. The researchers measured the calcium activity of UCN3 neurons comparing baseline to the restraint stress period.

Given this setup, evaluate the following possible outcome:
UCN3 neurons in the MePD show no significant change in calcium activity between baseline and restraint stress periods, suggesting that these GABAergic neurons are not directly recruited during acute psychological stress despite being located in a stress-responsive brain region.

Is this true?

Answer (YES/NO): NO